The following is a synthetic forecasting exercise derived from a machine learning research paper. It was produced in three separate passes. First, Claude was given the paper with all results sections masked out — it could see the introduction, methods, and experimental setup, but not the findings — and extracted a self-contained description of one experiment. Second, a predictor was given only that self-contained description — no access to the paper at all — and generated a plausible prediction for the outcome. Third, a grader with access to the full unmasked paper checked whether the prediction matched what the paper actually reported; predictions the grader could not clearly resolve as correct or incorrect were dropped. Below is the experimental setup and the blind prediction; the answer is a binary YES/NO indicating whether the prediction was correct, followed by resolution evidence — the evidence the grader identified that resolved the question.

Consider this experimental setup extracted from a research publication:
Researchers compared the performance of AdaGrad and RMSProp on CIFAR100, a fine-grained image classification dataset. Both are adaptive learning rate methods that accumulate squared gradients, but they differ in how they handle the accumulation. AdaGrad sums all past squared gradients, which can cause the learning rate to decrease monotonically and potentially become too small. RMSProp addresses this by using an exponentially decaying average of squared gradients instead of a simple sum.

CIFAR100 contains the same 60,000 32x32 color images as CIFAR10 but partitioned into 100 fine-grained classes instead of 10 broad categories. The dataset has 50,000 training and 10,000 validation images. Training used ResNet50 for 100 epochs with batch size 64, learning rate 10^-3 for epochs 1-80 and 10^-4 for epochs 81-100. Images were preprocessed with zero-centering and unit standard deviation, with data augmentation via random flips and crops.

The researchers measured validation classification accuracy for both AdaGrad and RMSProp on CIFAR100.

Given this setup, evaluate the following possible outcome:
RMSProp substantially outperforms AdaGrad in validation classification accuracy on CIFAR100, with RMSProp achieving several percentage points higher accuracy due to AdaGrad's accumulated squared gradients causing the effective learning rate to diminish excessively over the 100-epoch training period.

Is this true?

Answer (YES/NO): NO